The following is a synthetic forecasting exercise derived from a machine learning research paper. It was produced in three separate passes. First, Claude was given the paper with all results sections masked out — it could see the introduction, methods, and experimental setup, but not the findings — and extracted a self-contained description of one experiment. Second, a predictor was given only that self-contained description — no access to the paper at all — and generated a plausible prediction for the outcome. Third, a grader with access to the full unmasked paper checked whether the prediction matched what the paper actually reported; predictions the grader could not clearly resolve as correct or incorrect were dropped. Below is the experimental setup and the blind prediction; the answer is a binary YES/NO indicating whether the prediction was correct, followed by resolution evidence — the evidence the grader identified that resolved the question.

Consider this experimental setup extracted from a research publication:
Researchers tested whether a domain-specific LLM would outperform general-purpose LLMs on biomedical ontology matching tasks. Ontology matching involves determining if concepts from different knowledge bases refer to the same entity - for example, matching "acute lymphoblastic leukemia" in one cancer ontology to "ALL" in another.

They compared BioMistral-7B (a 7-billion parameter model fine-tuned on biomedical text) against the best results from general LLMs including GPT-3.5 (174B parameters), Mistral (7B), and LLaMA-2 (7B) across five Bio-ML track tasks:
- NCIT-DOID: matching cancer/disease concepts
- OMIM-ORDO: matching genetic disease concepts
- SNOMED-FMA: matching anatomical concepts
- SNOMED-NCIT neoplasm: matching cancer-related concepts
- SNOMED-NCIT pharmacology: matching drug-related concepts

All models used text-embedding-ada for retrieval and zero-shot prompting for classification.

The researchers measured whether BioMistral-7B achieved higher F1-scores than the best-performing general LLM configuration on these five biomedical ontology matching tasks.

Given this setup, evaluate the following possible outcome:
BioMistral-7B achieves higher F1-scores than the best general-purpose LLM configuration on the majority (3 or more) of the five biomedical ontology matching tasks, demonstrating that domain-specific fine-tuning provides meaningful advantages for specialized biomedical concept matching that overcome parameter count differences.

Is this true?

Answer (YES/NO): NO